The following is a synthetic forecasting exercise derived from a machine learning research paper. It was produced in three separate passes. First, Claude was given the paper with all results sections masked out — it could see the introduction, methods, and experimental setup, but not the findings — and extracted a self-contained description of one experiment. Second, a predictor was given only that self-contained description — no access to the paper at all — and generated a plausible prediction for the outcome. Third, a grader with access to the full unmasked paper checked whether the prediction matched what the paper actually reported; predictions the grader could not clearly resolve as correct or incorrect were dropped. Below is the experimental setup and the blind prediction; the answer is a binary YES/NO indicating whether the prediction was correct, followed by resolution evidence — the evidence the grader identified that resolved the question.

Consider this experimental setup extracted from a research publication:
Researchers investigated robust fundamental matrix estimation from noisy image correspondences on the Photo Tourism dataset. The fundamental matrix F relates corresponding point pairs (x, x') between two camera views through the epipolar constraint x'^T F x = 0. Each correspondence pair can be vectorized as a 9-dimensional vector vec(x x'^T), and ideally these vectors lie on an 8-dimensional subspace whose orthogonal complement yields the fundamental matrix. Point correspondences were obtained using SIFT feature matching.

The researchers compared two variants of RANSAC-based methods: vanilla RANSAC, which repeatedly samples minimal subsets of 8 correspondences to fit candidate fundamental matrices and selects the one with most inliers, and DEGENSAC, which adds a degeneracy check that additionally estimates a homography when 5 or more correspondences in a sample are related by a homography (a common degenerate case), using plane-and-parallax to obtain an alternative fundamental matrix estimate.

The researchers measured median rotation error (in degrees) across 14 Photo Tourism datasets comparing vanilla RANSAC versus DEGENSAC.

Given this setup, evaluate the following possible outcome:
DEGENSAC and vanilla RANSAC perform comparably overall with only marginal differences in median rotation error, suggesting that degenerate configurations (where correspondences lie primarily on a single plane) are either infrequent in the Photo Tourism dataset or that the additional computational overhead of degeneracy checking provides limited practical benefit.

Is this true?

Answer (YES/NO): NO